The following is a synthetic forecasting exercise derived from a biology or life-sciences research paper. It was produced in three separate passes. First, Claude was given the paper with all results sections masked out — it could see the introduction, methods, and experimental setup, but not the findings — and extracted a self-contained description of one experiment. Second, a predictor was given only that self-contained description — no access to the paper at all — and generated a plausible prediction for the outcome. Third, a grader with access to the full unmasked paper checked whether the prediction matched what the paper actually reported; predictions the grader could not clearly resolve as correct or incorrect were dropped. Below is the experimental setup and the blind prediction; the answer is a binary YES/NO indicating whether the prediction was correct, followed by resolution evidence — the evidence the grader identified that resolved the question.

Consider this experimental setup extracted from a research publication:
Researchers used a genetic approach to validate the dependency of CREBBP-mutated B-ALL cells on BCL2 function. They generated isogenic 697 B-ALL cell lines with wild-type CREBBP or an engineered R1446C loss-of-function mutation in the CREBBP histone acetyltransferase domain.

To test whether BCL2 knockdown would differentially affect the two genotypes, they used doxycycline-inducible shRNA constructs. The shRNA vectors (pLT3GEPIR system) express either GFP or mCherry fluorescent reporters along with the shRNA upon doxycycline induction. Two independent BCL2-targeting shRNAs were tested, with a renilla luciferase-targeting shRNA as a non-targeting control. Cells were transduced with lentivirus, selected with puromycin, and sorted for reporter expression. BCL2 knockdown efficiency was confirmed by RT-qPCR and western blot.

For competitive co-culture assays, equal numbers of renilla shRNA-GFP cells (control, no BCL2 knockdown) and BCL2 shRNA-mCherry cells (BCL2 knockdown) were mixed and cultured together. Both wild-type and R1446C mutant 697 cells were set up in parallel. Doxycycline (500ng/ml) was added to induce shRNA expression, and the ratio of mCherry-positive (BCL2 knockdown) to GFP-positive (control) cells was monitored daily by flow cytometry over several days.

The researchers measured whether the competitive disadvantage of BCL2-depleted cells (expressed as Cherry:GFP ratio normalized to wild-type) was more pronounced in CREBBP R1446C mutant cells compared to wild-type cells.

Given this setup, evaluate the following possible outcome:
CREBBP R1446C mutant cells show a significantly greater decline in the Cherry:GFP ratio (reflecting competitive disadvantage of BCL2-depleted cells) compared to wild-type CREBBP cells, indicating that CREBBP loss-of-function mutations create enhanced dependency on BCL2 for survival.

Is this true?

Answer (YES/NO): YES